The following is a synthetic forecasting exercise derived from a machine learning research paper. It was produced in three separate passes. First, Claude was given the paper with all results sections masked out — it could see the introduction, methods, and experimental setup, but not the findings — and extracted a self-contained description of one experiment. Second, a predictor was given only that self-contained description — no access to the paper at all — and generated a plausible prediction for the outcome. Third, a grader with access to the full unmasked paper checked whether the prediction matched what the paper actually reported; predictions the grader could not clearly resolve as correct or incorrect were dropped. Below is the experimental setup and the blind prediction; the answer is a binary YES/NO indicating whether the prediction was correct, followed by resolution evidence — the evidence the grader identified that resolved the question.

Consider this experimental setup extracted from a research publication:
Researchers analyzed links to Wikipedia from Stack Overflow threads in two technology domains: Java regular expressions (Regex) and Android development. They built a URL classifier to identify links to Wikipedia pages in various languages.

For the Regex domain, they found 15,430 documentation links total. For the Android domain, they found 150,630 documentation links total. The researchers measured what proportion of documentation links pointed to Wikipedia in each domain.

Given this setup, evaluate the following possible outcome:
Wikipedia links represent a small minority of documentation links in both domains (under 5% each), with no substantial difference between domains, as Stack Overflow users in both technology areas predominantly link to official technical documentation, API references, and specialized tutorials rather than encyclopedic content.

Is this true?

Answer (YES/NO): NO